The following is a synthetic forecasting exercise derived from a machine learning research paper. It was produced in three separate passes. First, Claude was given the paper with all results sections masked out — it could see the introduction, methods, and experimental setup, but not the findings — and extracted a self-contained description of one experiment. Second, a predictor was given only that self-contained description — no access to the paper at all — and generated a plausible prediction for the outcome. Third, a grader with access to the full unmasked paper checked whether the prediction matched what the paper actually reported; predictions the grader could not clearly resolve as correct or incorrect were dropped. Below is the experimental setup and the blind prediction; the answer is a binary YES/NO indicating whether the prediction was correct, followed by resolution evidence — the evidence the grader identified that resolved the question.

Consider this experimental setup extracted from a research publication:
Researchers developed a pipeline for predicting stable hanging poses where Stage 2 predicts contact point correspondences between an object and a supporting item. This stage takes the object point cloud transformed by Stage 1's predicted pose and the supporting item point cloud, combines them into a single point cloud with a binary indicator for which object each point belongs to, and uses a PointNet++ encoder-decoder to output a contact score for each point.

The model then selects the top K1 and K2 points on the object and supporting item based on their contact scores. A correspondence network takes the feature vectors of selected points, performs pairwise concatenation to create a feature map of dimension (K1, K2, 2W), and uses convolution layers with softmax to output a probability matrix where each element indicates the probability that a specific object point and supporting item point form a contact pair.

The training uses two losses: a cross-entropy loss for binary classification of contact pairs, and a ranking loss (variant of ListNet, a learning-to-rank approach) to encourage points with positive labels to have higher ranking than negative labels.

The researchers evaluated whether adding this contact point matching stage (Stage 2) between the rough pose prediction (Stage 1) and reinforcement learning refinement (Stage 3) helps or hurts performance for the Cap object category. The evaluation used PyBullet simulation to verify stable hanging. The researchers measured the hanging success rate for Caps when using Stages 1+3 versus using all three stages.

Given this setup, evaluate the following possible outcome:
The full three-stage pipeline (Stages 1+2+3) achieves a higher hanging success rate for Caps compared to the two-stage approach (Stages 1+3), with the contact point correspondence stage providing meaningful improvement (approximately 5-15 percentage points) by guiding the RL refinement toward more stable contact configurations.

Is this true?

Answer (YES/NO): NO